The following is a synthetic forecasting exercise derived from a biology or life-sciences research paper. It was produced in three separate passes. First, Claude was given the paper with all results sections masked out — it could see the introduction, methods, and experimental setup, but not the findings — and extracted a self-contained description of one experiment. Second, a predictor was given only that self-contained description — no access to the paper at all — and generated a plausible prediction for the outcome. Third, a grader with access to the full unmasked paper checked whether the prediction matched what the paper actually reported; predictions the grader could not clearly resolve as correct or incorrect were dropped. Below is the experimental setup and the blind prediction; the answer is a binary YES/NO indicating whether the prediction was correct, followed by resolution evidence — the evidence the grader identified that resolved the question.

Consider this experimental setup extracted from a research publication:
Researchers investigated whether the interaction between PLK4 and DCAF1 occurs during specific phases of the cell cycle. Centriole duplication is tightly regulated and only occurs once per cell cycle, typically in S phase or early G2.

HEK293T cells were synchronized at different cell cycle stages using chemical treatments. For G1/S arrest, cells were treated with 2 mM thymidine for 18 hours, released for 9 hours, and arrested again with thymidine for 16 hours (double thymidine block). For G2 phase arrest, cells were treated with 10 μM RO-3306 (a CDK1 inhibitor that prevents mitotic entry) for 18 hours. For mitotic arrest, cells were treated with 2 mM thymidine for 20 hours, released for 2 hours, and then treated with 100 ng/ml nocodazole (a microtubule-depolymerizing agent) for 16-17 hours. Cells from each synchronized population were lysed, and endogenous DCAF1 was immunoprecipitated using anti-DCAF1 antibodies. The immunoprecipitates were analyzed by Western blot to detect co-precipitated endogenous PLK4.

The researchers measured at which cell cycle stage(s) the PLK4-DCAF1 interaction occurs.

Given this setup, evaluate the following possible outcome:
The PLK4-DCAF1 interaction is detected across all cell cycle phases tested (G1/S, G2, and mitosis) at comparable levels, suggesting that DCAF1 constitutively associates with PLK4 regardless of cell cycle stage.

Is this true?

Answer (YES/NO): NO